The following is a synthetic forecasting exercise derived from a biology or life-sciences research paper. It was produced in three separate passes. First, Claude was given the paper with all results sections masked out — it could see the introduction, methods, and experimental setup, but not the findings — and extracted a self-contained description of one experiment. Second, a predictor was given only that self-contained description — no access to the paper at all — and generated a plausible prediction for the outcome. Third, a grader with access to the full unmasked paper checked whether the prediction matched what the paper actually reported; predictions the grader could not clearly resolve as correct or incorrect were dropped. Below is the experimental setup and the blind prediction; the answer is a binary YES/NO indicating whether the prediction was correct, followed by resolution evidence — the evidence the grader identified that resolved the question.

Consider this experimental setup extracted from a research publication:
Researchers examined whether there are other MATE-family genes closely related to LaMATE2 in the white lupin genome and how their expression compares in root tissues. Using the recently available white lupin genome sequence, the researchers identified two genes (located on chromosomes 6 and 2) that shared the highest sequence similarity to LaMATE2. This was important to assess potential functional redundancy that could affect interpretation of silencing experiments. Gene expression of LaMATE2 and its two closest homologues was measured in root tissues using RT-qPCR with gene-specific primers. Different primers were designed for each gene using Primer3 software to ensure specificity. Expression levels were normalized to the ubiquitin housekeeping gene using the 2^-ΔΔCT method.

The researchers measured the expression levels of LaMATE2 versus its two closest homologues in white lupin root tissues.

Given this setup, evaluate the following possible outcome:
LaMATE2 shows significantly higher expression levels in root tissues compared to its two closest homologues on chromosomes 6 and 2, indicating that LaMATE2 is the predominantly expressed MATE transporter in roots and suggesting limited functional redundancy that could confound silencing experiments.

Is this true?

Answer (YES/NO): YES